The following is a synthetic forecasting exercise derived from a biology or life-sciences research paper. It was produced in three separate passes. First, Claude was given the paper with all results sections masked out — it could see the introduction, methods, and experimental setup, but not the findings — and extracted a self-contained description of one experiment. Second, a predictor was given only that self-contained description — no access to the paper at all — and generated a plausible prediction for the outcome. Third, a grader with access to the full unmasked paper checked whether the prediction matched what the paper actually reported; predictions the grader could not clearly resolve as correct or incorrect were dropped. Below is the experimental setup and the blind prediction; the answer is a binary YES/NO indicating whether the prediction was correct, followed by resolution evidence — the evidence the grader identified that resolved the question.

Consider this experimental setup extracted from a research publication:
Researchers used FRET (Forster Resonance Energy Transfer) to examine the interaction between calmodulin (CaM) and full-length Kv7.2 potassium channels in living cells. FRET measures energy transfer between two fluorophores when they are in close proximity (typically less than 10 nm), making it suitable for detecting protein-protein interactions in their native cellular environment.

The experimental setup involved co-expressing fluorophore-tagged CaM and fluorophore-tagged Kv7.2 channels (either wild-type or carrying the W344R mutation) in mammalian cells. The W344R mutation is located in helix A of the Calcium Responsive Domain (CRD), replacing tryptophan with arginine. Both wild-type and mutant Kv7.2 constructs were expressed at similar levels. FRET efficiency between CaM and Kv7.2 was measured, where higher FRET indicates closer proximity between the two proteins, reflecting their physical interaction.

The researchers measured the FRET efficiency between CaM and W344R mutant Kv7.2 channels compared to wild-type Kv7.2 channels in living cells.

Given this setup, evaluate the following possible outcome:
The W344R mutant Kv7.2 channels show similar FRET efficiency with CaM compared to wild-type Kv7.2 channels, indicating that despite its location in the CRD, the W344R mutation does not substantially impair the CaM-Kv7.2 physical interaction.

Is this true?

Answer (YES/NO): NO